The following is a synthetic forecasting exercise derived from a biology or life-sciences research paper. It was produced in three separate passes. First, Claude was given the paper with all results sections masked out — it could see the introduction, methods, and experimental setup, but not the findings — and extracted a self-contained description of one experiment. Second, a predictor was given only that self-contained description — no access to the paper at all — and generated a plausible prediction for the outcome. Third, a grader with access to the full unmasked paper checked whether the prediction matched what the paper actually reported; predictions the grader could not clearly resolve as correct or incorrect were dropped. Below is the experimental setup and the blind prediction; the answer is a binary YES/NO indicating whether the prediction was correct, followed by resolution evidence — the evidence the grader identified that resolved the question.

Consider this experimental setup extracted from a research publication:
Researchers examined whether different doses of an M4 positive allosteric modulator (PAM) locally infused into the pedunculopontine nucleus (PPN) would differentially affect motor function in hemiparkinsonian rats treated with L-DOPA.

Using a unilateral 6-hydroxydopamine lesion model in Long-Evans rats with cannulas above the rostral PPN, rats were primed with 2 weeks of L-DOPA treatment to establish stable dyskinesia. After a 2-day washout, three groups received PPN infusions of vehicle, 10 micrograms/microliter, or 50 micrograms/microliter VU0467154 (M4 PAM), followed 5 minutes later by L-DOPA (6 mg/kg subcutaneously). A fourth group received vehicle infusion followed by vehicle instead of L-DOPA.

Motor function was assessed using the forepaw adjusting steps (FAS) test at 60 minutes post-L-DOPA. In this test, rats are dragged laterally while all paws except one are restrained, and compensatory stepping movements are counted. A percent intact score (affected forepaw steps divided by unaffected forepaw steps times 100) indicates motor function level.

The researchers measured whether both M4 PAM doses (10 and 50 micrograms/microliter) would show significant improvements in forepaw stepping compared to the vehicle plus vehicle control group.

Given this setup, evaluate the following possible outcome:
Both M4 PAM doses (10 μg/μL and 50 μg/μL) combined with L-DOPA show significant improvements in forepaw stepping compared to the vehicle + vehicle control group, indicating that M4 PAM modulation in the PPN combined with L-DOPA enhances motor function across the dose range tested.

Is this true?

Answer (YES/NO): YES